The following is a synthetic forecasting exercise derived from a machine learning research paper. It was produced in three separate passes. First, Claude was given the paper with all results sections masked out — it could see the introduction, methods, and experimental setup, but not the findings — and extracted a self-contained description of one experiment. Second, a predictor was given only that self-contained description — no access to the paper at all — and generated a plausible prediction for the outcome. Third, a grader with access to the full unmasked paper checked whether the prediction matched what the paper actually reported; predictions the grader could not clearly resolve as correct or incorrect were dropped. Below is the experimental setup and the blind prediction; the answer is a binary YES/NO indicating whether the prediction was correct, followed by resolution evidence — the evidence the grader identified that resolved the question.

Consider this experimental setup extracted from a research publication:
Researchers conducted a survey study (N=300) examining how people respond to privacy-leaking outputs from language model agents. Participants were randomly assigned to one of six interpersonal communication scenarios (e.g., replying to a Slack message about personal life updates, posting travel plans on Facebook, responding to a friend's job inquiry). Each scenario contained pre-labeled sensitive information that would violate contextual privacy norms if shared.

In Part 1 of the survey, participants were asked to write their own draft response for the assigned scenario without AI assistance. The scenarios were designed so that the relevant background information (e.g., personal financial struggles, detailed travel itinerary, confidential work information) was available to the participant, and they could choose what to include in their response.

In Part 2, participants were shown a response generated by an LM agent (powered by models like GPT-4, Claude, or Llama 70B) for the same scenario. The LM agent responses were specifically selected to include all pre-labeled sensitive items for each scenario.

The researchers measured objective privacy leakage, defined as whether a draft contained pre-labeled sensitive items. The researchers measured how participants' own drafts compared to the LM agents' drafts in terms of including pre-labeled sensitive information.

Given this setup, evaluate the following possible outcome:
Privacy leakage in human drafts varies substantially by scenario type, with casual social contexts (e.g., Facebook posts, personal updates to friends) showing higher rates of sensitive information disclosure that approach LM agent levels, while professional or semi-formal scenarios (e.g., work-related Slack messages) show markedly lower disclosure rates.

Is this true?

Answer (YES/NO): NO